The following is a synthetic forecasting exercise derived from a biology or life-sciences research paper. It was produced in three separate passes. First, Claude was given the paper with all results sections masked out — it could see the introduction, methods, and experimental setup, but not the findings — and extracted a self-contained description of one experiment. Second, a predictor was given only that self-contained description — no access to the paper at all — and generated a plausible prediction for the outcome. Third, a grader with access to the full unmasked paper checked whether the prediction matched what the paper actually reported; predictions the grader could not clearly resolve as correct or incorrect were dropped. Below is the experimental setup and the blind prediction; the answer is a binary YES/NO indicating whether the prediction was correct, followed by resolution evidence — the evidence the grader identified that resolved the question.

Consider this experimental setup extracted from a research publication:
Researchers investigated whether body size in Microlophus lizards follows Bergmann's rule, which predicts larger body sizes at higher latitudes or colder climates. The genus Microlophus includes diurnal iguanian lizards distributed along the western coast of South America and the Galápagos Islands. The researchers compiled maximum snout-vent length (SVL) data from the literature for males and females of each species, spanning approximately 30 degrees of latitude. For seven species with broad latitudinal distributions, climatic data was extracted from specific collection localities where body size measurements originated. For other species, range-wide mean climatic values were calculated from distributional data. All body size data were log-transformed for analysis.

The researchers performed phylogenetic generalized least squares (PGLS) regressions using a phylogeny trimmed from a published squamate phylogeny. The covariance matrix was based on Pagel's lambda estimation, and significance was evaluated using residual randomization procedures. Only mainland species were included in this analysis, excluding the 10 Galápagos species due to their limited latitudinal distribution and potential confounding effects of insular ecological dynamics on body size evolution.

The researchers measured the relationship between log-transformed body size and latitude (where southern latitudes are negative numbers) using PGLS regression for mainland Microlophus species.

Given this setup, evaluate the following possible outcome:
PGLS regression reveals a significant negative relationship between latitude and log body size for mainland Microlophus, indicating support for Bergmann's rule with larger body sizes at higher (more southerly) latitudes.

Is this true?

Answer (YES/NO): YES